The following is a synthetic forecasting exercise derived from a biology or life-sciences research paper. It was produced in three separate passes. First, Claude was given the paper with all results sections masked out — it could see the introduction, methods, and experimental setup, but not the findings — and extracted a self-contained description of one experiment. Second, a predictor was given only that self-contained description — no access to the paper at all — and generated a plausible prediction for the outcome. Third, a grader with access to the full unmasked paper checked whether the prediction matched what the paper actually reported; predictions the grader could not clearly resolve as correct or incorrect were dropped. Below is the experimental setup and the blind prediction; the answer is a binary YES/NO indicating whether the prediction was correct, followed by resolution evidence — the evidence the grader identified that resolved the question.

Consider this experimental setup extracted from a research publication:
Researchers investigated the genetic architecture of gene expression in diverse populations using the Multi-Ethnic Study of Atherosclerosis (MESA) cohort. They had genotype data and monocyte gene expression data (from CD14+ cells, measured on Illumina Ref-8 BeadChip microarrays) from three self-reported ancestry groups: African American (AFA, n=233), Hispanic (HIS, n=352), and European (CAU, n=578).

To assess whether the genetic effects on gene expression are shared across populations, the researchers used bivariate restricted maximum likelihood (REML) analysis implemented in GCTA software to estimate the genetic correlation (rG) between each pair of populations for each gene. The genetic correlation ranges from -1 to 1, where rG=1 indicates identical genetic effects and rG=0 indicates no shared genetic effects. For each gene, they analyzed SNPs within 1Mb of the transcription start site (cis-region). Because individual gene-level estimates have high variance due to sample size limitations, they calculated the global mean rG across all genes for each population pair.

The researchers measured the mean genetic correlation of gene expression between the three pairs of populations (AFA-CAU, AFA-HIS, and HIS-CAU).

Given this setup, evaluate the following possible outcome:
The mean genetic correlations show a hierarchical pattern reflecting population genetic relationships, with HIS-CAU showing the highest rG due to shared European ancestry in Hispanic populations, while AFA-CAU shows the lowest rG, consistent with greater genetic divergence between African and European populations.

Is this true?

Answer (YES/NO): YES